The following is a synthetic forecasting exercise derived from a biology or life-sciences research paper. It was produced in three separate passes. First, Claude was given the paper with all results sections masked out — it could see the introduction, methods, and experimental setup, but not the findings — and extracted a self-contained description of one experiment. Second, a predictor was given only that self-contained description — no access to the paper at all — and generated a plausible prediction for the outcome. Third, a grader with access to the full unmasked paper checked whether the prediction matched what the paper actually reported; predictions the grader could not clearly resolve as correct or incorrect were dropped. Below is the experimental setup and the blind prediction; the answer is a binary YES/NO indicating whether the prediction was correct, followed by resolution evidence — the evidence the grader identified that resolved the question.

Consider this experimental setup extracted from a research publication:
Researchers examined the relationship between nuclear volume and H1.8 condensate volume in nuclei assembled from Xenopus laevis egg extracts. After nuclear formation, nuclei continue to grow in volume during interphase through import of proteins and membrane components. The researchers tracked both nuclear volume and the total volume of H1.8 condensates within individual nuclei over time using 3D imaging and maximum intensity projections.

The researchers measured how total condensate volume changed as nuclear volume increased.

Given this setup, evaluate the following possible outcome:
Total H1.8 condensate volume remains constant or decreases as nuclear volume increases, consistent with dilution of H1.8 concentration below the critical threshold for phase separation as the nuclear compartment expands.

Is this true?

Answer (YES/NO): YES